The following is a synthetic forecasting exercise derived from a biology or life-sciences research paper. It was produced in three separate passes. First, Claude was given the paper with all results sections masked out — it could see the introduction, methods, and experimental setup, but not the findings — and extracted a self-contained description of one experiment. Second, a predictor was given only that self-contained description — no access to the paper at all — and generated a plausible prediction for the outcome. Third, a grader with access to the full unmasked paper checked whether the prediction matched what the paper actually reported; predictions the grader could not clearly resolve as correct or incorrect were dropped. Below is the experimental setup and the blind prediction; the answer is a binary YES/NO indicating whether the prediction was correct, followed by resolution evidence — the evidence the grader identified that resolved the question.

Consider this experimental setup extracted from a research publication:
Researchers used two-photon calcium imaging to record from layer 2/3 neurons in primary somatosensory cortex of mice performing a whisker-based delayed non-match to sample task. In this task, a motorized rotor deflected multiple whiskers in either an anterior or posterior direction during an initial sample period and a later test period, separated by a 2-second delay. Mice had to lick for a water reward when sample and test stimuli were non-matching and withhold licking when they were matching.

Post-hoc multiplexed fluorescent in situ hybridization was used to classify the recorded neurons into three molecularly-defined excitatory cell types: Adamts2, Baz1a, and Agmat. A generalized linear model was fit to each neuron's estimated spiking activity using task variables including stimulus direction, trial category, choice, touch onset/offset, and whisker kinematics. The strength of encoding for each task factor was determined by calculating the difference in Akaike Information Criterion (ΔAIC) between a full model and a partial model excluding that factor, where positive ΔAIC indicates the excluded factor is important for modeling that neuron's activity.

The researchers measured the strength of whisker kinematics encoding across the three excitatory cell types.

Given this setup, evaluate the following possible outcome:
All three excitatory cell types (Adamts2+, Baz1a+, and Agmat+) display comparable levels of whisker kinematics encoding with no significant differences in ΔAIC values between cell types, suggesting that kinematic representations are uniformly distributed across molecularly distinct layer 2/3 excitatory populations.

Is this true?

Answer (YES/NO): NO